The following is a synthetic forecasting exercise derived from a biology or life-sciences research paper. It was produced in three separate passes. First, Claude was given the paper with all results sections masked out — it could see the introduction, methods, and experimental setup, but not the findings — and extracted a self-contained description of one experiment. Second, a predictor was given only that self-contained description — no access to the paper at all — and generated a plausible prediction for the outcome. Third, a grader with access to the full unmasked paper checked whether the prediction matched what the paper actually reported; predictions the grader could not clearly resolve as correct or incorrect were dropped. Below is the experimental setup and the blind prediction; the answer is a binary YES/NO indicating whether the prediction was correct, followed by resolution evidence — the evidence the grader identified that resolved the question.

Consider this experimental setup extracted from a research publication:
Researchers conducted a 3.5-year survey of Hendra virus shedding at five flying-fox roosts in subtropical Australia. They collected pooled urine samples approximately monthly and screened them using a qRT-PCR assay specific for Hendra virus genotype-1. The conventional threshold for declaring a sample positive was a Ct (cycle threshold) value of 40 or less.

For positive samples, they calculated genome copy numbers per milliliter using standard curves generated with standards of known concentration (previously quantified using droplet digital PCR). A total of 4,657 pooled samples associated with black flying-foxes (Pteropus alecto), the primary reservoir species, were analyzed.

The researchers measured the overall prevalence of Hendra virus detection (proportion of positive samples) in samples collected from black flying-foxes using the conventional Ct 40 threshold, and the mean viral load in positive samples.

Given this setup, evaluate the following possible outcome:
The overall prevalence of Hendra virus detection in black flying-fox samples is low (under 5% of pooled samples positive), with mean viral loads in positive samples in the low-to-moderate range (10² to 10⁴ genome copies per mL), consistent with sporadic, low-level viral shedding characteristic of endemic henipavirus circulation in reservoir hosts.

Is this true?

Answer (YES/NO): NO